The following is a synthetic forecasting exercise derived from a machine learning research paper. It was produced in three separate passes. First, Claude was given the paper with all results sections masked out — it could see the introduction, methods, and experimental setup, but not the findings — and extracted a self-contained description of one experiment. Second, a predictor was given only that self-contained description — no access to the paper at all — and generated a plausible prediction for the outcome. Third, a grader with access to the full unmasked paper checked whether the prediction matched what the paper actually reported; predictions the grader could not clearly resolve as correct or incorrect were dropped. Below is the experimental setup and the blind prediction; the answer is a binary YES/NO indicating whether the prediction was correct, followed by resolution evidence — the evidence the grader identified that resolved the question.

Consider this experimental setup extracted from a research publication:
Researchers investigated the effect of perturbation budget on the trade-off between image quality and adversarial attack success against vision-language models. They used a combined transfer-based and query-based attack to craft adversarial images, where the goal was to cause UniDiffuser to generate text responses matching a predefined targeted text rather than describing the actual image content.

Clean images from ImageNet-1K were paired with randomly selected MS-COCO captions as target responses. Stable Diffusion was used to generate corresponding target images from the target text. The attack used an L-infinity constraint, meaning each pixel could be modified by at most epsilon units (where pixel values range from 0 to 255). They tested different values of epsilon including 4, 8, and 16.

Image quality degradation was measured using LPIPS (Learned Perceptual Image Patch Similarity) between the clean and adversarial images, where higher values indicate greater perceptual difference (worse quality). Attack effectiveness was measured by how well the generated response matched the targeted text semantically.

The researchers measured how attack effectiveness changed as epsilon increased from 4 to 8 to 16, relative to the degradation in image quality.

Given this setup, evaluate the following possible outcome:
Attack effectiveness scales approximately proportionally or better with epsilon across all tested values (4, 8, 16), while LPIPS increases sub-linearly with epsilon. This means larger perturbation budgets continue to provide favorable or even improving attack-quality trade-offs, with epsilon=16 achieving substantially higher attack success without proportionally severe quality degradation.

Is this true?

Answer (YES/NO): NO